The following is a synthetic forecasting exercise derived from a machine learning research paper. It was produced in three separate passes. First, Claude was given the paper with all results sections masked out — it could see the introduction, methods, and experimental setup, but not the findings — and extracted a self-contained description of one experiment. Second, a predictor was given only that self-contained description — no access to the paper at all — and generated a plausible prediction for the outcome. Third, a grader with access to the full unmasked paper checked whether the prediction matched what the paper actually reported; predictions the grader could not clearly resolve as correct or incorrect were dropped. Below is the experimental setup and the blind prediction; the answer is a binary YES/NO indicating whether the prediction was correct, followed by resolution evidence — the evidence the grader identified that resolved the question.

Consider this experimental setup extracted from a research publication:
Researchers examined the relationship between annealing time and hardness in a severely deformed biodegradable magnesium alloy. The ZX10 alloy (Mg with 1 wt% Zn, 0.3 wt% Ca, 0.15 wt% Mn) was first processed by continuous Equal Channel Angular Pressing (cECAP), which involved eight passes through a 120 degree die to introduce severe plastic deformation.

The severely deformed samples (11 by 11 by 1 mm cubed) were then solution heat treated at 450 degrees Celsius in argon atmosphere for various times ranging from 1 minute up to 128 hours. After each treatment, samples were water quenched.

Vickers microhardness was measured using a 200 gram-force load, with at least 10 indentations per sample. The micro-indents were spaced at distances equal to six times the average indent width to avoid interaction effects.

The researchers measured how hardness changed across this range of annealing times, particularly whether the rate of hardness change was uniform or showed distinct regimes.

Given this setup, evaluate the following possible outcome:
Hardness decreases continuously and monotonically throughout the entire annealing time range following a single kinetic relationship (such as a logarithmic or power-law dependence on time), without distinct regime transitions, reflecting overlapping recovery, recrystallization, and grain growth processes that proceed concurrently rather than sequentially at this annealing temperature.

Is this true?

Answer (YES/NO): NO